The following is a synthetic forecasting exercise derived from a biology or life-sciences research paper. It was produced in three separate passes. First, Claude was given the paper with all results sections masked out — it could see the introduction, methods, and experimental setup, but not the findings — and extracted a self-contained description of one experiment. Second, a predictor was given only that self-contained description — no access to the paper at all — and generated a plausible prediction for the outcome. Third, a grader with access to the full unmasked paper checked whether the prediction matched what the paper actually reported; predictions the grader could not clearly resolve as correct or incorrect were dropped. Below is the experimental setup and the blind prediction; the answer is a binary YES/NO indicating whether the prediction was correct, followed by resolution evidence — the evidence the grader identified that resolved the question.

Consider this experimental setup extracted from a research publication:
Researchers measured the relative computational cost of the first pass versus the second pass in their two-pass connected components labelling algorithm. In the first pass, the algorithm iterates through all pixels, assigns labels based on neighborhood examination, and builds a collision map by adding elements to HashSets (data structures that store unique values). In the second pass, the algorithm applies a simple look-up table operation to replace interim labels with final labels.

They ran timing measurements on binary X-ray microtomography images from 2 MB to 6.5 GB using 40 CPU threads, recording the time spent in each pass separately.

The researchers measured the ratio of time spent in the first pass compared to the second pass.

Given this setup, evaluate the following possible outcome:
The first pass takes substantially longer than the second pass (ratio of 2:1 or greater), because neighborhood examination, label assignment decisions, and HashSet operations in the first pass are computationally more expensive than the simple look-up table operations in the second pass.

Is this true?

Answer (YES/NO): YES